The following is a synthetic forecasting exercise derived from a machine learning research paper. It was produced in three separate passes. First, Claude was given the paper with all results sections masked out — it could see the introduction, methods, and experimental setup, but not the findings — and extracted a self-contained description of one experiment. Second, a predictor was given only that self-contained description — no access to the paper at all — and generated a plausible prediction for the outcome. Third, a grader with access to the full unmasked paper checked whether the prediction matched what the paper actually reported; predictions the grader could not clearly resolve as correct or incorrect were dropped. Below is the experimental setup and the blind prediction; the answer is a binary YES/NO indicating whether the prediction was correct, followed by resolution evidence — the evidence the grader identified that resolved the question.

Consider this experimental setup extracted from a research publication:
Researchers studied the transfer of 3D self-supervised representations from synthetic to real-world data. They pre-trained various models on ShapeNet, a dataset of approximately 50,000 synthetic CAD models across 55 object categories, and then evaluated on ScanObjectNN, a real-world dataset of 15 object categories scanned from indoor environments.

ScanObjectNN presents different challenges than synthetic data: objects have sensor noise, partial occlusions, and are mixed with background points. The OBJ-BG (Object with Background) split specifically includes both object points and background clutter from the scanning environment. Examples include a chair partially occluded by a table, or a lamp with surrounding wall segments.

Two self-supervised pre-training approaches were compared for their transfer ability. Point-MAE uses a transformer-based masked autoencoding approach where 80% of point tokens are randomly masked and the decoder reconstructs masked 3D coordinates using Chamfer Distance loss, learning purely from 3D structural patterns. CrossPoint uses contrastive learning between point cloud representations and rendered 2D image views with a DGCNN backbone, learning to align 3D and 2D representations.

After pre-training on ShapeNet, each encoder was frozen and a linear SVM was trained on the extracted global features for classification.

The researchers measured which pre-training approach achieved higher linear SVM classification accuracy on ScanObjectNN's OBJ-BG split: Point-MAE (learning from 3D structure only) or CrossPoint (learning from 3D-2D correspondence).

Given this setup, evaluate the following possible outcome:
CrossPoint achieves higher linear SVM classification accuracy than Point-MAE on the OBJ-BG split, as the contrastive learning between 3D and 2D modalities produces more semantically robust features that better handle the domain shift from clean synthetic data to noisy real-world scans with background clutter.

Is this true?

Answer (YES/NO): YES